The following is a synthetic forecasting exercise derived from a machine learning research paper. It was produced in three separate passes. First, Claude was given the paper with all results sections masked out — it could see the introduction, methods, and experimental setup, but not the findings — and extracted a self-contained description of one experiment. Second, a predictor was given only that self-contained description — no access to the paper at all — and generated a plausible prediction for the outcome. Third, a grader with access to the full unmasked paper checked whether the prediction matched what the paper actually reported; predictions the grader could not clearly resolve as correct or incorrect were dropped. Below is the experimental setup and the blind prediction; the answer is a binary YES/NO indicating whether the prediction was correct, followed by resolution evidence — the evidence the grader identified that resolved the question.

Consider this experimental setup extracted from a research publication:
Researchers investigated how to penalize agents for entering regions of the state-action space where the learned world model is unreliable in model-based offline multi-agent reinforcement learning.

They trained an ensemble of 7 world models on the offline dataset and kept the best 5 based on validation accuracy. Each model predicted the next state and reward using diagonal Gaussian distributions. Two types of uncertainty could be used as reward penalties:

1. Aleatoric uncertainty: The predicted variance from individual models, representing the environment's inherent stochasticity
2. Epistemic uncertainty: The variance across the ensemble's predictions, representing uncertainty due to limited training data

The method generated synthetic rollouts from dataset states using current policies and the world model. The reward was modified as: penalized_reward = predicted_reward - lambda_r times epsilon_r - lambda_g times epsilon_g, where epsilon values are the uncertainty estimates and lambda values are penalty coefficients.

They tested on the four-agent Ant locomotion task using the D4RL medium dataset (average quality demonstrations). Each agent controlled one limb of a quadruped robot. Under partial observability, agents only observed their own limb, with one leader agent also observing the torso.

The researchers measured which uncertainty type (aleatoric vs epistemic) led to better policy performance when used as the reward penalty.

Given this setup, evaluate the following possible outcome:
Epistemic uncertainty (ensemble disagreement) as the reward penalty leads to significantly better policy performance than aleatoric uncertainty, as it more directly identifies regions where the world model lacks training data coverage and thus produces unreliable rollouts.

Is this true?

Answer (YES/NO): YES